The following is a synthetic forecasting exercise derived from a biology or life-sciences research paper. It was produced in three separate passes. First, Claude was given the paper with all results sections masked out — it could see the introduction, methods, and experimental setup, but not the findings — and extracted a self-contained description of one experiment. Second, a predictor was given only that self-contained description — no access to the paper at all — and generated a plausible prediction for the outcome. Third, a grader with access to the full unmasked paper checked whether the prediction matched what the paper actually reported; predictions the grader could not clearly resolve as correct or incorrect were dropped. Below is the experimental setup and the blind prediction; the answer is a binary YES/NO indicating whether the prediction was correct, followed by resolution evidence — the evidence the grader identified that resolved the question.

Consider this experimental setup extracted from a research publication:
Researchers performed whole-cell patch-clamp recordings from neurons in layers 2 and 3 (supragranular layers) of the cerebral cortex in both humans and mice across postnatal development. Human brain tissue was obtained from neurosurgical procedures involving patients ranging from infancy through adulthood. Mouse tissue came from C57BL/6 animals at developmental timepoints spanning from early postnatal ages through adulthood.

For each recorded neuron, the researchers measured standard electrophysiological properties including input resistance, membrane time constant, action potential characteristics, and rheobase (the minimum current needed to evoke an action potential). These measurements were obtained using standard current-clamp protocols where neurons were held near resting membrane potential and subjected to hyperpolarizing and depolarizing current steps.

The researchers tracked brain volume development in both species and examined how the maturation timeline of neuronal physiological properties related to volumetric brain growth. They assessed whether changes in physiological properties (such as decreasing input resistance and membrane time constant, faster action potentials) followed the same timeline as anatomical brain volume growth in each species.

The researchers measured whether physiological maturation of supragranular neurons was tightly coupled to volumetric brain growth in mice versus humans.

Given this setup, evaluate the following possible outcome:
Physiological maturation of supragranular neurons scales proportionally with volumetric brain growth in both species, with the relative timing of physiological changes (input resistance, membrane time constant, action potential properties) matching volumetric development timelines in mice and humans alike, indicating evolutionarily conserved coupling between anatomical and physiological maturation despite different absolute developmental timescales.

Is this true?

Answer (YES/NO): NO